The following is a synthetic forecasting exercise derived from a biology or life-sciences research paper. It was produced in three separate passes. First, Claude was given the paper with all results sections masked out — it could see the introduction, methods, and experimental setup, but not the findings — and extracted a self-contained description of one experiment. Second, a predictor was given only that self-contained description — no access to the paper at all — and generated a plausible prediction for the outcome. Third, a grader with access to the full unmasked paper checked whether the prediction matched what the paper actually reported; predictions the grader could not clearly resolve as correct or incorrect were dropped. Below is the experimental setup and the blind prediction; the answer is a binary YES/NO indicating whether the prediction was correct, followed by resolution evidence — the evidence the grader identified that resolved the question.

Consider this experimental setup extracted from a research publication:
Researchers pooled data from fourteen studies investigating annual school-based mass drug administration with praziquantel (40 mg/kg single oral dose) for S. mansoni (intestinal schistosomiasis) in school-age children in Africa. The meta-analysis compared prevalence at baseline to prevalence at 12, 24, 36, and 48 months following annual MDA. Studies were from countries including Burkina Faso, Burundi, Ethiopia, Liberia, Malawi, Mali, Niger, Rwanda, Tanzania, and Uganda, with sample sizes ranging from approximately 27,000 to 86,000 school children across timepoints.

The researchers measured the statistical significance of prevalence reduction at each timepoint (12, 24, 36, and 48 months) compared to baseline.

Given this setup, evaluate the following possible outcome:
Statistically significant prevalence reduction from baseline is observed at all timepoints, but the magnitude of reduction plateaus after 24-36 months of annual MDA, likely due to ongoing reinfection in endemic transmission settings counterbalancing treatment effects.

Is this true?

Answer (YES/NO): NO